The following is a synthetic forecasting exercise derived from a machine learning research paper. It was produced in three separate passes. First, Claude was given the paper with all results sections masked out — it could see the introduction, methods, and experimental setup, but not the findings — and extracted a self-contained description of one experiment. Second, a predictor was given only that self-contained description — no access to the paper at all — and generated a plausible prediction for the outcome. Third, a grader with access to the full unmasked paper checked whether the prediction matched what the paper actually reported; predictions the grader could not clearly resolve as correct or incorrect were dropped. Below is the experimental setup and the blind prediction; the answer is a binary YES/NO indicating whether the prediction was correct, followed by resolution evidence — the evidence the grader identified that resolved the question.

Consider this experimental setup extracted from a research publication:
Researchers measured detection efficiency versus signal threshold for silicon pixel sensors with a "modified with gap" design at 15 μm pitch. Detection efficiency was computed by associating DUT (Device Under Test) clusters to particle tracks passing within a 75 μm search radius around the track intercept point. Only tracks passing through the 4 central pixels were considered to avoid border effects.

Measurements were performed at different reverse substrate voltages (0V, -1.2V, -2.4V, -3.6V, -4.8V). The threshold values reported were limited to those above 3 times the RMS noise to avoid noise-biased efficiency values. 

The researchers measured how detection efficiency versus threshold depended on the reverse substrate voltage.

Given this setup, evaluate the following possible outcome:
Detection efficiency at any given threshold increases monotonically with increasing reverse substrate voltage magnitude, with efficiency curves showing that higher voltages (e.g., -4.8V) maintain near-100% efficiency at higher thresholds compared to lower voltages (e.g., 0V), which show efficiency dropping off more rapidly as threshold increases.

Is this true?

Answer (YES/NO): NO